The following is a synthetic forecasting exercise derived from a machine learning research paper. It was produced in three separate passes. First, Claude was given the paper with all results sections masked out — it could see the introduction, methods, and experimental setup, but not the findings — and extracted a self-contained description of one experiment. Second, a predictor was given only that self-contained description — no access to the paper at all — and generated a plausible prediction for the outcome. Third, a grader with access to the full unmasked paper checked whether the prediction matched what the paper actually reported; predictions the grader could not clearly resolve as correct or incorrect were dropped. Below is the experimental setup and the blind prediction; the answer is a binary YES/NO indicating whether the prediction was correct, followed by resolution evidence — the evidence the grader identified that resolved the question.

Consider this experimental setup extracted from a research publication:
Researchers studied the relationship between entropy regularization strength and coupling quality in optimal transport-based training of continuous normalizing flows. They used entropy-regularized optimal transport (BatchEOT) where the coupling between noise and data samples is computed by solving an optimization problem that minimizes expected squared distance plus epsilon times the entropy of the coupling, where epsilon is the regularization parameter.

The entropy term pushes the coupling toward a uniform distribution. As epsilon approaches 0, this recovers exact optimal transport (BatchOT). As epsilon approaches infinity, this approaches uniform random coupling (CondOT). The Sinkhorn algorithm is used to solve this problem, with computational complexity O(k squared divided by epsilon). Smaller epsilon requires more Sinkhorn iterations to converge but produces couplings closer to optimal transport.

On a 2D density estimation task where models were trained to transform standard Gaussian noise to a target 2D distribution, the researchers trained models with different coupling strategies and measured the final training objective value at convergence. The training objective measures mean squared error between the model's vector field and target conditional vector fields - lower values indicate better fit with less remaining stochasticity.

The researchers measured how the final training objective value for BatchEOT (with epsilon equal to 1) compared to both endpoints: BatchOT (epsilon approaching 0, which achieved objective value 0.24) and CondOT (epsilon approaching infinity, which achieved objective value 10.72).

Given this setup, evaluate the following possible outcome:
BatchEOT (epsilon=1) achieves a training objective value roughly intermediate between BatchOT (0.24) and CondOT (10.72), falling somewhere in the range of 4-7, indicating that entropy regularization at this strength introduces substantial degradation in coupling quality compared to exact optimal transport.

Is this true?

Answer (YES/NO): NO